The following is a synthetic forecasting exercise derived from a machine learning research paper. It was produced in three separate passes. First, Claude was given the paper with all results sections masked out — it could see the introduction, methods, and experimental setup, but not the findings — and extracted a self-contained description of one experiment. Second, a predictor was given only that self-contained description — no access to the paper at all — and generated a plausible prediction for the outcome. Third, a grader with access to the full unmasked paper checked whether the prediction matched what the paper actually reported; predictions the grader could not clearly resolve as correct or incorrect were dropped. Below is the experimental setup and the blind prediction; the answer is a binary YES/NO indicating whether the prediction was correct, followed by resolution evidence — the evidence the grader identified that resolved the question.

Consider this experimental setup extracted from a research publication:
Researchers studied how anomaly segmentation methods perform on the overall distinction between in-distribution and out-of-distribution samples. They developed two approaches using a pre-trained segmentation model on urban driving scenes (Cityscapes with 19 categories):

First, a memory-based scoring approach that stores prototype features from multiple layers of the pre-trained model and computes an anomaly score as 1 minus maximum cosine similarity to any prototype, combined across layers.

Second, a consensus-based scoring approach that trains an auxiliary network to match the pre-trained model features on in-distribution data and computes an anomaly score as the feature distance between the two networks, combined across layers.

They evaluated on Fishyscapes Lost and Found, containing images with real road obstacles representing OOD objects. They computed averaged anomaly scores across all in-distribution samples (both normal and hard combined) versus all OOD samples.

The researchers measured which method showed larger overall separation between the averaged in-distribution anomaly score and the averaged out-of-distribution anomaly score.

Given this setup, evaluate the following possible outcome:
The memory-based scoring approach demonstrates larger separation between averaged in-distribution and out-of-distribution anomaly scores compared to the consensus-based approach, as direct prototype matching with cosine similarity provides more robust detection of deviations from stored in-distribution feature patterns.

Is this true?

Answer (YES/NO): YES